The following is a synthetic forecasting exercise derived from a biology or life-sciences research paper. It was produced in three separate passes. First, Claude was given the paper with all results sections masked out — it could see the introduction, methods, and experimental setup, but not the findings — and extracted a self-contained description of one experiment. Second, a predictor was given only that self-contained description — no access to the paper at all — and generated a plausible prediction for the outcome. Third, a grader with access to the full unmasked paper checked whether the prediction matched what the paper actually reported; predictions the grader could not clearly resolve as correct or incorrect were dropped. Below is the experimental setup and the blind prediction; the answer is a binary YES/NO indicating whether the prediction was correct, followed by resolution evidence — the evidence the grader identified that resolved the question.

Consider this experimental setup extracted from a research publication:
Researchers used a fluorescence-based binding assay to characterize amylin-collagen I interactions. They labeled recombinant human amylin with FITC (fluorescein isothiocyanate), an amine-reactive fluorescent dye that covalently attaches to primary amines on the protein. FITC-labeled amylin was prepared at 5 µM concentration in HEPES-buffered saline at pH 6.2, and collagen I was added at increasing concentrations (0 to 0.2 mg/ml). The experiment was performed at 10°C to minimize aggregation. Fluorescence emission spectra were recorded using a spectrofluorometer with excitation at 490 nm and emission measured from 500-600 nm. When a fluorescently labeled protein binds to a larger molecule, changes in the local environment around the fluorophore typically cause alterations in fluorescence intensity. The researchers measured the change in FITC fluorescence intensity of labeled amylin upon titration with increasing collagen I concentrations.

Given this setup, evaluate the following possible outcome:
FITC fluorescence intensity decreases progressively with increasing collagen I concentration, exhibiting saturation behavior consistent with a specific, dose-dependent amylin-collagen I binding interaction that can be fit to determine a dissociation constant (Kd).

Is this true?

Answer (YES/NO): YES